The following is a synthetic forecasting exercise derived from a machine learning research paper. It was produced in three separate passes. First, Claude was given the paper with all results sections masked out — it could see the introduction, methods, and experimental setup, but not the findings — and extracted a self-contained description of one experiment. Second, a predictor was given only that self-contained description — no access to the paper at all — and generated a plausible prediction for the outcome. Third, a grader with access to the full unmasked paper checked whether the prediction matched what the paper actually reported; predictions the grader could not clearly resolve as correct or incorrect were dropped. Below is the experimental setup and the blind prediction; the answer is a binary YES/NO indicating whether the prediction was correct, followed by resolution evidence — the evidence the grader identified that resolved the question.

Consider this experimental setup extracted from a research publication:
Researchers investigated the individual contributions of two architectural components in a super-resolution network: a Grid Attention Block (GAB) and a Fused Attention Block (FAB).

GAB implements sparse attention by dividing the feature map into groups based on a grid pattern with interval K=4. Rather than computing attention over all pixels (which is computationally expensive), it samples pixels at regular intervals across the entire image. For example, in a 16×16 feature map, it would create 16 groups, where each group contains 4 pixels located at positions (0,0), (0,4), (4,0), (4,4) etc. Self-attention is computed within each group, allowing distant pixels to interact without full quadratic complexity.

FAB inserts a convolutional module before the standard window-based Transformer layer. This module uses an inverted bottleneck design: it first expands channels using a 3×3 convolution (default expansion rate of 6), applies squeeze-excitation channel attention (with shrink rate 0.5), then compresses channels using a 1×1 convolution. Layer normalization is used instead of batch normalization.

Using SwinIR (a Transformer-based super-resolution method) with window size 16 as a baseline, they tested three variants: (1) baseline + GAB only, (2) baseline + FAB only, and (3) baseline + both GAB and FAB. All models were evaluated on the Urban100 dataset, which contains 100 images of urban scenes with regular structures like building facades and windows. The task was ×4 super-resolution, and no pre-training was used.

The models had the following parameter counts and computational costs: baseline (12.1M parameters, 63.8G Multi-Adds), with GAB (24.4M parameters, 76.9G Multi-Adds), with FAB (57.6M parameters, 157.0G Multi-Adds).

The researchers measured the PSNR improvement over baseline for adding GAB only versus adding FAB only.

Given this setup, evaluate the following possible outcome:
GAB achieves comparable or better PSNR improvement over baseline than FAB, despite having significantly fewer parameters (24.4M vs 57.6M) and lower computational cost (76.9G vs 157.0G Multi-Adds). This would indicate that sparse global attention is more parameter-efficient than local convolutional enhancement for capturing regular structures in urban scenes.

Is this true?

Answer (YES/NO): YES